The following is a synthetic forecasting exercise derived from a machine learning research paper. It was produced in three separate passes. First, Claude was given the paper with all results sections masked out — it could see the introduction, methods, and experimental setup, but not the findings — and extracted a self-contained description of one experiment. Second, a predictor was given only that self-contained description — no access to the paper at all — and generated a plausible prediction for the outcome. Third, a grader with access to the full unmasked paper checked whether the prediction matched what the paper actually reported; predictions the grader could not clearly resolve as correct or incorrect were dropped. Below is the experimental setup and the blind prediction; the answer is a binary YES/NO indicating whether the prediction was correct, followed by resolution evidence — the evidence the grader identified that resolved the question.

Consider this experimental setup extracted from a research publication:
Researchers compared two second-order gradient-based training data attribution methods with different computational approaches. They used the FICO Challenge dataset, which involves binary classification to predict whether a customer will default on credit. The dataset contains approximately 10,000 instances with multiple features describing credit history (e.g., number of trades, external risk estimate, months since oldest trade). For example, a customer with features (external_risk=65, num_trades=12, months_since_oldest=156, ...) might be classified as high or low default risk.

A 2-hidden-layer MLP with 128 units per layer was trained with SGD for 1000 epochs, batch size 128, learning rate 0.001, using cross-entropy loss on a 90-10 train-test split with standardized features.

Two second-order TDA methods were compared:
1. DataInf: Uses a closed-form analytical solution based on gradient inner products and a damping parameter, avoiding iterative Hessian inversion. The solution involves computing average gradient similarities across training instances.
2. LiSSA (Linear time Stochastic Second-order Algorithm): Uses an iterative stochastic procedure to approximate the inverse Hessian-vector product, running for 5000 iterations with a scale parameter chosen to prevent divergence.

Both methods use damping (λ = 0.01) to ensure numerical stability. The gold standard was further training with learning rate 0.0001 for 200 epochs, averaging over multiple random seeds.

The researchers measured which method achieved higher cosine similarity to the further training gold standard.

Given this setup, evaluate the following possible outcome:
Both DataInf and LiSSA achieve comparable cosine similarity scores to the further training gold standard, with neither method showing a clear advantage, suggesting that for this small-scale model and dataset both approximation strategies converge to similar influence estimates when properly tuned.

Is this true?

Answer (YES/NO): NO